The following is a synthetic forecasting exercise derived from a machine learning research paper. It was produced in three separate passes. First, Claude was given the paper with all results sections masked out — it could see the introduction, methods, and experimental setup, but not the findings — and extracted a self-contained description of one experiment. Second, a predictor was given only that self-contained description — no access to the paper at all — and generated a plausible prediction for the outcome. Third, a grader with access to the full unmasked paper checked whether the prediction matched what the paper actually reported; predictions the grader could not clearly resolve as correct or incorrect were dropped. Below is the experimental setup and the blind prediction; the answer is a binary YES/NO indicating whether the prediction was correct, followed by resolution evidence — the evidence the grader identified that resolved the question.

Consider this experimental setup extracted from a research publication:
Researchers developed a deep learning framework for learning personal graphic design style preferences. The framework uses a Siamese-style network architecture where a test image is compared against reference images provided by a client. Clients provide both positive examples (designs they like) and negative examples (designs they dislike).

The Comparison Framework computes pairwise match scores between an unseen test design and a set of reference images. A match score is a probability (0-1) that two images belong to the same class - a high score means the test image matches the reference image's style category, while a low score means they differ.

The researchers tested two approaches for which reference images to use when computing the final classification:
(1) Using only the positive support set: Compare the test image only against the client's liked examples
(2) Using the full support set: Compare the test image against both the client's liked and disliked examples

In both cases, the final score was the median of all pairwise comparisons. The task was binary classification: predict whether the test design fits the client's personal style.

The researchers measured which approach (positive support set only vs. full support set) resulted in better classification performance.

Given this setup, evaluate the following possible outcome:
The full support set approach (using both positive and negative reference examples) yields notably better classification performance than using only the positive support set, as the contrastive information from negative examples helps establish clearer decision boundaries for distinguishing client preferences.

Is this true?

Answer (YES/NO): NO